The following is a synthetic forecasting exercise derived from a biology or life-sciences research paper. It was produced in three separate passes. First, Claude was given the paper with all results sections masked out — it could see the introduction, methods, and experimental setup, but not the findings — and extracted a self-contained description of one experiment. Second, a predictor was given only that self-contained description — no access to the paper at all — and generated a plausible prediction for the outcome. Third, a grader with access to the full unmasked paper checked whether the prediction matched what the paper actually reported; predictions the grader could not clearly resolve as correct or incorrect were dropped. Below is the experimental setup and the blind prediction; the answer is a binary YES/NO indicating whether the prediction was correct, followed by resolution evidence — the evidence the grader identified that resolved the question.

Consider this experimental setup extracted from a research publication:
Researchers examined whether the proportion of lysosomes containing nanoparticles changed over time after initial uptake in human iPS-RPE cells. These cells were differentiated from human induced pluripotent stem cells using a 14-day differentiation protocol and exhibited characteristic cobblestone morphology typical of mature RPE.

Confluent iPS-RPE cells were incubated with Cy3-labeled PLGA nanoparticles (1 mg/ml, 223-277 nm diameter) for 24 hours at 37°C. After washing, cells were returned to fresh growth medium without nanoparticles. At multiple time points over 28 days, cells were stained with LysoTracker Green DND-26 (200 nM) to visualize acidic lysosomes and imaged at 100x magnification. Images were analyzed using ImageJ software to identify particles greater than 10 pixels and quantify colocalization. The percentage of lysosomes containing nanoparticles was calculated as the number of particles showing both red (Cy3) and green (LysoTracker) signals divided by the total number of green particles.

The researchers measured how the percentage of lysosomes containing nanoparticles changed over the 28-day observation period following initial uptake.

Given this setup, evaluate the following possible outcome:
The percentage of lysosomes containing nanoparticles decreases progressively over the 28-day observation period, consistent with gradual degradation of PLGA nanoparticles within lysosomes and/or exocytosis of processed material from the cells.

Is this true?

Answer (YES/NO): NO